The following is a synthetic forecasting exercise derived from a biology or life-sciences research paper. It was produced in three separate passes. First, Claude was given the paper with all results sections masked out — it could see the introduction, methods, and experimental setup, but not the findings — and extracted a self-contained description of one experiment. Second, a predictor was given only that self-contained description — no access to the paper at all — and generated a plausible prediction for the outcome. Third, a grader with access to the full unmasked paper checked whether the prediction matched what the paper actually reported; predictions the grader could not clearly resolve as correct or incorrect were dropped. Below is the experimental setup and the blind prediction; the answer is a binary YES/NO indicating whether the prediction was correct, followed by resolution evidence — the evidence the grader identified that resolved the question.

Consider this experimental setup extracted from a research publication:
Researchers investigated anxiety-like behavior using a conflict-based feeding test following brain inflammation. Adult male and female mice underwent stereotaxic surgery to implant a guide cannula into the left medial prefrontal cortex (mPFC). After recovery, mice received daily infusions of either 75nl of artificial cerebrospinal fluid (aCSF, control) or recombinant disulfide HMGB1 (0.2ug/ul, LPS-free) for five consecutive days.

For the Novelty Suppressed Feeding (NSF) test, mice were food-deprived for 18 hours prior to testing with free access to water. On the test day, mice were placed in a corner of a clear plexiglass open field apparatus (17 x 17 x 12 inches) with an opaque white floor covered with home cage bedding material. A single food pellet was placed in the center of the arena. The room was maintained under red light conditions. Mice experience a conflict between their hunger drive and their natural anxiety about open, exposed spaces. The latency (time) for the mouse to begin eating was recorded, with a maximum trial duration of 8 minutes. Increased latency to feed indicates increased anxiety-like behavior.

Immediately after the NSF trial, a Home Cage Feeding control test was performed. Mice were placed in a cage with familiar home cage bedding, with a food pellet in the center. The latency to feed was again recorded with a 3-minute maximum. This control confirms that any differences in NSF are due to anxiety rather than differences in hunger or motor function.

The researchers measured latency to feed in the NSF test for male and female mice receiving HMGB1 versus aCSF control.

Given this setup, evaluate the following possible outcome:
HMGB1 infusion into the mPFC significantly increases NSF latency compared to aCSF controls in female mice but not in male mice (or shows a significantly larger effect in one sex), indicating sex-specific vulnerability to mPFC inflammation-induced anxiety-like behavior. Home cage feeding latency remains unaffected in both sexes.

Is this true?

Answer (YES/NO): NO